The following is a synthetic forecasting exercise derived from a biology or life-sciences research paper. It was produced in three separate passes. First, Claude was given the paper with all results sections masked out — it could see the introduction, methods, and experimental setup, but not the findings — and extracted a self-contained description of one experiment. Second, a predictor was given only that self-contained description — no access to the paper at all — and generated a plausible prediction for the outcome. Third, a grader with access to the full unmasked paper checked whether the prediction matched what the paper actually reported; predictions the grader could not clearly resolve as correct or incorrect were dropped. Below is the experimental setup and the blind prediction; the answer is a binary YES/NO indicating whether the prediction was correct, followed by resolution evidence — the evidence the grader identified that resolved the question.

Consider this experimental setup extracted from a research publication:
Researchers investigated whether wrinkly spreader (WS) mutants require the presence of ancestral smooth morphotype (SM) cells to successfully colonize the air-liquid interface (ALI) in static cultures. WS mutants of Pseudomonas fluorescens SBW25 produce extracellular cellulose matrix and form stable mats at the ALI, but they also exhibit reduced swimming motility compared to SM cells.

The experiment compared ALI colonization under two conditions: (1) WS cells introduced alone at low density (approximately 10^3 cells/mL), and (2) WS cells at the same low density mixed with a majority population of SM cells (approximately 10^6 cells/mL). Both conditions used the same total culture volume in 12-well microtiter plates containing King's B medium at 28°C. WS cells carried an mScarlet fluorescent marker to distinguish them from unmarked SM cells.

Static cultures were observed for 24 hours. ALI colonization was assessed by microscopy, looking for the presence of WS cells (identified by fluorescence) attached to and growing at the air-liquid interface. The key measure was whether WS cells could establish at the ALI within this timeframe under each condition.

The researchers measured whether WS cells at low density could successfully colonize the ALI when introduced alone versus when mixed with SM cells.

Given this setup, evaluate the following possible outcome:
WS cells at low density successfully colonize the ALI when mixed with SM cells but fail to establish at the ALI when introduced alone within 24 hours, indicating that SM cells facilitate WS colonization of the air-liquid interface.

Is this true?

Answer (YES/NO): YES